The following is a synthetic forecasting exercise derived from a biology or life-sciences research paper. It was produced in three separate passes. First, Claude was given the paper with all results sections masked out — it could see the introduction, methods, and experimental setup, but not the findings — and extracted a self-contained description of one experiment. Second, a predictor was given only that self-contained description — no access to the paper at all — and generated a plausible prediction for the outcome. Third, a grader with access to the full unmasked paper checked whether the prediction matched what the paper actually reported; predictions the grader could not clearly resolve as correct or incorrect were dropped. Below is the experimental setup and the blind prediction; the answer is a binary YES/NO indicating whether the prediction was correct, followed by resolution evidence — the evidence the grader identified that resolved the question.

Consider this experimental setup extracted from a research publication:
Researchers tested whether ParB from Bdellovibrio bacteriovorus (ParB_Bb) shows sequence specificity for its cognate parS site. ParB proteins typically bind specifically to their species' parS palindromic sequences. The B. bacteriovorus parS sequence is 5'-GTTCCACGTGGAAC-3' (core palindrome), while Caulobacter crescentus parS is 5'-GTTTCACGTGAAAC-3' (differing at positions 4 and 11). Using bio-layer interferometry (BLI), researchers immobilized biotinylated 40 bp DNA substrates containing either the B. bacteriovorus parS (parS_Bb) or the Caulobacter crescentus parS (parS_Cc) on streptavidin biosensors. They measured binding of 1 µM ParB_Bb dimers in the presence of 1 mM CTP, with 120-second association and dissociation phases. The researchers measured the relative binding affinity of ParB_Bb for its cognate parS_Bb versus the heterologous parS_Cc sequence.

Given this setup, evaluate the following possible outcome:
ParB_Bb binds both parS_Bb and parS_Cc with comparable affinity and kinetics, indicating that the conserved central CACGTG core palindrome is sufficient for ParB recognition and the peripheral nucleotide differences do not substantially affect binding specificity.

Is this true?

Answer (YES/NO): NO